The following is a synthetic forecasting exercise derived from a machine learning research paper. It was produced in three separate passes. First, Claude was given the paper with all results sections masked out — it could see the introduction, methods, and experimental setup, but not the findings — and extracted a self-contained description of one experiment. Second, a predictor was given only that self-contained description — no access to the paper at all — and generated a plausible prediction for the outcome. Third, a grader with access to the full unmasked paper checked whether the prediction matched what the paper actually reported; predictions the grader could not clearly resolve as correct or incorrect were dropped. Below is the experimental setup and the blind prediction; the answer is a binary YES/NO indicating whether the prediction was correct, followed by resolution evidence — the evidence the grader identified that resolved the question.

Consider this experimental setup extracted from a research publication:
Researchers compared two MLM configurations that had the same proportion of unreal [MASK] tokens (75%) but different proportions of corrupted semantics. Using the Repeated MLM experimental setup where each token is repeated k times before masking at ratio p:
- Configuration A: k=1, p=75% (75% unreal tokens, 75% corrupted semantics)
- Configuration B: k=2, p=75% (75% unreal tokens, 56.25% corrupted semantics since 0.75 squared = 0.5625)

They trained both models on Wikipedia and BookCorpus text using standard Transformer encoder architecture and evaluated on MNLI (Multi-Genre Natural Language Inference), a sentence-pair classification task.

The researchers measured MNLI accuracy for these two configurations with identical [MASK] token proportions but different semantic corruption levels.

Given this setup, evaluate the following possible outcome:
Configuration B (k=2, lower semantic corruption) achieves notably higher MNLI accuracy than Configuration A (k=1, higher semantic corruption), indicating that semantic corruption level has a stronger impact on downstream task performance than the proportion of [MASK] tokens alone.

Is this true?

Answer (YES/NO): YES